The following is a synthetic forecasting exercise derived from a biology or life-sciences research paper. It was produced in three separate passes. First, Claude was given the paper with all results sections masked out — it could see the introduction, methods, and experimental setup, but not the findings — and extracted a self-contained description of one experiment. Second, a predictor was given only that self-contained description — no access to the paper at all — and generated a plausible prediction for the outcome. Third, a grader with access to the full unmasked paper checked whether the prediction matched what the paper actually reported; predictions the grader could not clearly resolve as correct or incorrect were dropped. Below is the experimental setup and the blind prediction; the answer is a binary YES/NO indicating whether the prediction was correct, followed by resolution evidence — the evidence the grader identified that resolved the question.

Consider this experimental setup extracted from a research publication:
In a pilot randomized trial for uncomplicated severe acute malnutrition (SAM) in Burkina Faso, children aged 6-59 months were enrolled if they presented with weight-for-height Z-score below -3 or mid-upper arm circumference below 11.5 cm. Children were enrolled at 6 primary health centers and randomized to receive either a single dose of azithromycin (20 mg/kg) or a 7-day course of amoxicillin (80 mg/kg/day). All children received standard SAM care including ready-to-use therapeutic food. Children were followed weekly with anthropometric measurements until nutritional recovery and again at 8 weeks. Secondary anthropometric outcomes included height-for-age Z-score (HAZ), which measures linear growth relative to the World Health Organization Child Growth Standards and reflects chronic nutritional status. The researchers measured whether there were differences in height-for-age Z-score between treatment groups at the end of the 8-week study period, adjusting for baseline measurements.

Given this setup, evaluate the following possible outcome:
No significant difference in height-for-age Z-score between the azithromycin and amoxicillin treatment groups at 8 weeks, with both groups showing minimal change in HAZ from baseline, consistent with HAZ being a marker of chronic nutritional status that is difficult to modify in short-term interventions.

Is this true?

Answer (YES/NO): YES